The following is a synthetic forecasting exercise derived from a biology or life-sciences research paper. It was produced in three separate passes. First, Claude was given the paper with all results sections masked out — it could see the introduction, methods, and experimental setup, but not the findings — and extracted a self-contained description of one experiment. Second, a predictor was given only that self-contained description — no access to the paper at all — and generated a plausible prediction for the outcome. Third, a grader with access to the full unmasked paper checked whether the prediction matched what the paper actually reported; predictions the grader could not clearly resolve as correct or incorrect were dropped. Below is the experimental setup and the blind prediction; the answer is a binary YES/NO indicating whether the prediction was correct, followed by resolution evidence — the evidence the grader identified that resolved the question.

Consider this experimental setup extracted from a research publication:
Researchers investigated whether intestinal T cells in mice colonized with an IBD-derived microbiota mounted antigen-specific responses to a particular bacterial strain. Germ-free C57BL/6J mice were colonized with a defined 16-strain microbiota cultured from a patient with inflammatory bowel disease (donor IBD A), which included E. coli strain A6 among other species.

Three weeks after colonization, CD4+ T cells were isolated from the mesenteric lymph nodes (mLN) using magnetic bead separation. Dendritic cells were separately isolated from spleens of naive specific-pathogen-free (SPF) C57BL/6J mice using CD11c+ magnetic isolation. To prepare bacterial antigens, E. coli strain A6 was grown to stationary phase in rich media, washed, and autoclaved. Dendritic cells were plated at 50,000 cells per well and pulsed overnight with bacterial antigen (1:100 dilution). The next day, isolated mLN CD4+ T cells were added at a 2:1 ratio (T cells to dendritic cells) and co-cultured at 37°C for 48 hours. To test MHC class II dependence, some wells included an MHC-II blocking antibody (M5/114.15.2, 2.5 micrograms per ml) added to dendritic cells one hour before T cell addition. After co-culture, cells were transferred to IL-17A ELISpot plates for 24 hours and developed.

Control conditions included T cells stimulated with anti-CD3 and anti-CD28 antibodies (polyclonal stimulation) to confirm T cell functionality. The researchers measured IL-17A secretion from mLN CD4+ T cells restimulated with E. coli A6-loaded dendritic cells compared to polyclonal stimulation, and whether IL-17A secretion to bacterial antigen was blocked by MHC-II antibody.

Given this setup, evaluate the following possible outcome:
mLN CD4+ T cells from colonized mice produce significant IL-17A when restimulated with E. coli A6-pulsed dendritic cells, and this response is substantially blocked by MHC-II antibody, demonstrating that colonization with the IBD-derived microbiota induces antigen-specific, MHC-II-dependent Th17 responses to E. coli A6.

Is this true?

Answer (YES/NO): YES